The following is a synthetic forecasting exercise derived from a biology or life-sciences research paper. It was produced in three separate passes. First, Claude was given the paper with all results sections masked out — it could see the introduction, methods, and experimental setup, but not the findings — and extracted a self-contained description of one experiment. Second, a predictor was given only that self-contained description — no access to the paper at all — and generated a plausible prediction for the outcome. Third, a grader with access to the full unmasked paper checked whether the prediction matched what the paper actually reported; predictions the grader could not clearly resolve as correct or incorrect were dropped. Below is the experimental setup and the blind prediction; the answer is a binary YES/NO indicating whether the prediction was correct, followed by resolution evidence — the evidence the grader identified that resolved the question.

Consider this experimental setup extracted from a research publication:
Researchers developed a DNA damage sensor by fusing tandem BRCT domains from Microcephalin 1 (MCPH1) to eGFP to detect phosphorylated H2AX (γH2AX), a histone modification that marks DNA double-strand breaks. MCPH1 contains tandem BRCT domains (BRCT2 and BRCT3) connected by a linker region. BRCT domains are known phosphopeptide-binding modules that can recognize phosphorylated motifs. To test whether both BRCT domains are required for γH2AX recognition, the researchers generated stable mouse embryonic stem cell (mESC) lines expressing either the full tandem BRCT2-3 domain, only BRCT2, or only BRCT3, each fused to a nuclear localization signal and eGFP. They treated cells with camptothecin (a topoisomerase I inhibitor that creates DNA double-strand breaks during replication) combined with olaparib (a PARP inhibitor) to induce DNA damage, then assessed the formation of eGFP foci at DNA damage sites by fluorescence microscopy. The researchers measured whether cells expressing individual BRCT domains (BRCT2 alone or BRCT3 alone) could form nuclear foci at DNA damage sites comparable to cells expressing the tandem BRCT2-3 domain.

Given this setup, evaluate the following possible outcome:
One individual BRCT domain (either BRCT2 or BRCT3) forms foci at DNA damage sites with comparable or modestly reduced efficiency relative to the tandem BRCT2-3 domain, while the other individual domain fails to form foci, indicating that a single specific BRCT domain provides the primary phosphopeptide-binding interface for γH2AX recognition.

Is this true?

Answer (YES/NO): NO